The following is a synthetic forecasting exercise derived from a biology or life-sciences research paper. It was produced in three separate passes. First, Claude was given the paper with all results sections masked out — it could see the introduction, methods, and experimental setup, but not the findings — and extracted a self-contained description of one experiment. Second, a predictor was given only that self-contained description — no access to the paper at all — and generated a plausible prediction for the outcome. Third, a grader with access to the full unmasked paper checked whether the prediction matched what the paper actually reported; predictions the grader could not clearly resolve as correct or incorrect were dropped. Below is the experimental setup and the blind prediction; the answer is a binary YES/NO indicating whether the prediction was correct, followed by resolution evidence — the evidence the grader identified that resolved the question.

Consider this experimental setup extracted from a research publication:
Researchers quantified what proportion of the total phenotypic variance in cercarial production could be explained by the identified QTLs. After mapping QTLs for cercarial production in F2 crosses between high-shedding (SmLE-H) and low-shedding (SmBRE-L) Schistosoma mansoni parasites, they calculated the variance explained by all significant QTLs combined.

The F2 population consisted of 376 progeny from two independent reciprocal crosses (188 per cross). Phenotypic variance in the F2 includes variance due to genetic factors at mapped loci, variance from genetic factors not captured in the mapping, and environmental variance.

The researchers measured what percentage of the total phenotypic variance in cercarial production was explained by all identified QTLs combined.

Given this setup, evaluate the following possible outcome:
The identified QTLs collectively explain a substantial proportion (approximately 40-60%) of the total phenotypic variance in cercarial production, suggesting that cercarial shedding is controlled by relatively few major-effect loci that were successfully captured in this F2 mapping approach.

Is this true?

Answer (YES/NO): NO